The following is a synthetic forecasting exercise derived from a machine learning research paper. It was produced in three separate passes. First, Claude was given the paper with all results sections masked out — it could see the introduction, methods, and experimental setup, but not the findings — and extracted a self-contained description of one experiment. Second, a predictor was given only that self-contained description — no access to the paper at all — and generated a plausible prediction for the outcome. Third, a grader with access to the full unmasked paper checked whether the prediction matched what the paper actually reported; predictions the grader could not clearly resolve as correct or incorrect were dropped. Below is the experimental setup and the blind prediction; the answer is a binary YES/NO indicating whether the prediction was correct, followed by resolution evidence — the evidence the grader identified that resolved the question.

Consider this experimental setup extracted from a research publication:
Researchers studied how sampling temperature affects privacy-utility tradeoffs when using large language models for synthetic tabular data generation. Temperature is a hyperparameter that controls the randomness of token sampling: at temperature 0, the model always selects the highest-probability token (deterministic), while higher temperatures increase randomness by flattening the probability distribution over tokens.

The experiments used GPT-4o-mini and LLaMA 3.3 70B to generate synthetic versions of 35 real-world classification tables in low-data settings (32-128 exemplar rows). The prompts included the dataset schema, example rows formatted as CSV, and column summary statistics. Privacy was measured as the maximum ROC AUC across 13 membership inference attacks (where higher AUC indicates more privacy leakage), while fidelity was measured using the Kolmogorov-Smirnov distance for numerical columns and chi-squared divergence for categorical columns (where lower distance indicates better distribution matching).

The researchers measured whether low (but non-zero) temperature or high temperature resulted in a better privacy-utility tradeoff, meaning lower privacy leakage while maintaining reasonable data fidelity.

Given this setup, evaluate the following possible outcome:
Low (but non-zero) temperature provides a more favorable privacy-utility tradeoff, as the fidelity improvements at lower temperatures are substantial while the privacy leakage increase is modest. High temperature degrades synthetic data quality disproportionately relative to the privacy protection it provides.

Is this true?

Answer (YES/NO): NO